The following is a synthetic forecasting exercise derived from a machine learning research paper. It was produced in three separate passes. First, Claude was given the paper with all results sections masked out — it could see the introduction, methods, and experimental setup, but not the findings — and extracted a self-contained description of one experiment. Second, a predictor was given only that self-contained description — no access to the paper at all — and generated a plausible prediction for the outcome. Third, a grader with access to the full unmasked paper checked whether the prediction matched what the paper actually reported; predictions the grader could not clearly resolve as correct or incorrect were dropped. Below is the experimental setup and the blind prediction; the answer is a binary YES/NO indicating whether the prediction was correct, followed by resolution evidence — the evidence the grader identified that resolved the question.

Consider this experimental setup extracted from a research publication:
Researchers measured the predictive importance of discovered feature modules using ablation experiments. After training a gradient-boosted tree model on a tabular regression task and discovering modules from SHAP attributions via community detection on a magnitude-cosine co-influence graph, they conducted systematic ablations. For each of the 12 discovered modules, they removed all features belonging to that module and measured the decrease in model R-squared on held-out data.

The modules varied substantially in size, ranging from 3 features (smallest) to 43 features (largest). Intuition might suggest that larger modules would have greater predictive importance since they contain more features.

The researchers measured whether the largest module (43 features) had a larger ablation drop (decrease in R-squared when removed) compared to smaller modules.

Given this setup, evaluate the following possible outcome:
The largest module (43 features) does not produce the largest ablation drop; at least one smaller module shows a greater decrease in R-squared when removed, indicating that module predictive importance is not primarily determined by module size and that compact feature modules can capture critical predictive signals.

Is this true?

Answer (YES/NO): YES